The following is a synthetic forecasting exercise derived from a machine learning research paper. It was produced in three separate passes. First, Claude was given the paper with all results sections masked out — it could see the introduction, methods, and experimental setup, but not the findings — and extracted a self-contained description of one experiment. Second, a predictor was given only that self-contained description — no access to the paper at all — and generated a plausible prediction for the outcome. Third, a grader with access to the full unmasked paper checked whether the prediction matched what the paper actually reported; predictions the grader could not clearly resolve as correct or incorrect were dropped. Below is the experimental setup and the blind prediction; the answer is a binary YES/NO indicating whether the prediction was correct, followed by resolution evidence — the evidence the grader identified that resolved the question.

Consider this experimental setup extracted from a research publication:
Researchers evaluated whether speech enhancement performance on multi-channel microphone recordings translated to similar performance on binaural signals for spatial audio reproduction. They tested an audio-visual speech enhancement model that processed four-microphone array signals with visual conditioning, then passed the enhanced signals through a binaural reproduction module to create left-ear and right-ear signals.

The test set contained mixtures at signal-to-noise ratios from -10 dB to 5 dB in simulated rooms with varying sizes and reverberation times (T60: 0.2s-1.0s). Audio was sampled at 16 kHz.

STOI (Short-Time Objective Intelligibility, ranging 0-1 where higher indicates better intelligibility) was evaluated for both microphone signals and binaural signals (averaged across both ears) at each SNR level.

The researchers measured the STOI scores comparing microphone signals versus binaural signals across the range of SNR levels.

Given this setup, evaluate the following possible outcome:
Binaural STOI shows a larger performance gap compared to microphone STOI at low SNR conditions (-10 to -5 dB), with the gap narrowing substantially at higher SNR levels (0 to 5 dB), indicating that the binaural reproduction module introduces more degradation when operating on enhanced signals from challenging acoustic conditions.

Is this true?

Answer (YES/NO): NO